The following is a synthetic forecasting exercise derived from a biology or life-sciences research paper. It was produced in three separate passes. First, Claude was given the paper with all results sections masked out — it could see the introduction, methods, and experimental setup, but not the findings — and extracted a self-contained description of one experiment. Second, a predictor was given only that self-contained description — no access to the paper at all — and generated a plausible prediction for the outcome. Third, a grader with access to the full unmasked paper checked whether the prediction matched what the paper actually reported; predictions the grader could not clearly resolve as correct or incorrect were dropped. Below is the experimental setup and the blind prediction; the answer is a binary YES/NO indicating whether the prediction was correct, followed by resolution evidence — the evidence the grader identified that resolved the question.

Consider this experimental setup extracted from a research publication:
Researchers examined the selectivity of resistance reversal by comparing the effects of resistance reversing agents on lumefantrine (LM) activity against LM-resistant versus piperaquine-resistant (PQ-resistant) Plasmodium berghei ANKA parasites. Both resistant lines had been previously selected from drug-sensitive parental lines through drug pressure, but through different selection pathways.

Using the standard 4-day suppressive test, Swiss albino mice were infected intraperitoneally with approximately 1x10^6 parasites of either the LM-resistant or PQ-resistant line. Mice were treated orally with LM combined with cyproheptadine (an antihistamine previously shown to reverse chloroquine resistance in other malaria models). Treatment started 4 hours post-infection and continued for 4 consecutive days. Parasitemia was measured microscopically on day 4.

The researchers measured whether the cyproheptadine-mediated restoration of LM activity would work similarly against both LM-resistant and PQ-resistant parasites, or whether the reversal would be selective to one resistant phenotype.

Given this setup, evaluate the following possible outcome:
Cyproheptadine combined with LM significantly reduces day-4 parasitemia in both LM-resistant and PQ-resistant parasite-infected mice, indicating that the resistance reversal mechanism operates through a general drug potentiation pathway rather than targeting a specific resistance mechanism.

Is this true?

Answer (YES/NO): NO